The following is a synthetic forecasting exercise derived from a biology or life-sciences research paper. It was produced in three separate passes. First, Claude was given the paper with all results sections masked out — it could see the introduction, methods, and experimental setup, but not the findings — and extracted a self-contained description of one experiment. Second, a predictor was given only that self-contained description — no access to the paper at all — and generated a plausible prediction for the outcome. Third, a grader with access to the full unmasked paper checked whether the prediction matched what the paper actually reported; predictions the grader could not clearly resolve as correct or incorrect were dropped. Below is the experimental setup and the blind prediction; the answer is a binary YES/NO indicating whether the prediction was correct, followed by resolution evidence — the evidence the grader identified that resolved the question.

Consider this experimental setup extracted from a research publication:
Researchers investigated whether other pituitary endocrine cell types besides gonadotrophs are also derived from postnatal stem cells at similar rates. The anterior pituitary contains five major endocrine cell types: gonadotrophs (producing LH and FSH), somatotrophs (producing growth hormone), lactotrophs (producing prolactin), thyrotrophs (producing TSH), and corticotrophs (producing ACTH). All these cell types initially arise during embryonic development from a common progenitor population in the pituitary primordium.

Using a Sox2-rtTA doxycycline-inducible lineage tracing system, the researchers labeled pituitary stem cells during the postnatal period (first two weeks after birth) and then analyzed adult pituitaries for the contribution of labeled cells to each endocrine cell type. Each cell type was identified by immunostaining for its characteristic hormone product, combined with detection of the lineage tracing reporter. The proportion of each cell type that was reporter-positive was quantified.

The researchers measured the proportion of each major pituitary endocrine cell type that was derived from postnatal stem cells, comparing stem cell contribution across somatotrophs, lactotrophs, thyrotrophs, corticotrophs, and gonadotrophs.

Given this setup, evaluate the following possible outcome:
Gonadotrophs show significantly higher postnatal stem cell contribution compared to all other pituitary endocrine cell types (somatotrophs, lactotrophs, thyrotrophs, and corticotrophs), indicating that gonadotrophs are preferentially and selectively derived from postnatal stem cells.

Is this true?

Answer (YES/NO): YES